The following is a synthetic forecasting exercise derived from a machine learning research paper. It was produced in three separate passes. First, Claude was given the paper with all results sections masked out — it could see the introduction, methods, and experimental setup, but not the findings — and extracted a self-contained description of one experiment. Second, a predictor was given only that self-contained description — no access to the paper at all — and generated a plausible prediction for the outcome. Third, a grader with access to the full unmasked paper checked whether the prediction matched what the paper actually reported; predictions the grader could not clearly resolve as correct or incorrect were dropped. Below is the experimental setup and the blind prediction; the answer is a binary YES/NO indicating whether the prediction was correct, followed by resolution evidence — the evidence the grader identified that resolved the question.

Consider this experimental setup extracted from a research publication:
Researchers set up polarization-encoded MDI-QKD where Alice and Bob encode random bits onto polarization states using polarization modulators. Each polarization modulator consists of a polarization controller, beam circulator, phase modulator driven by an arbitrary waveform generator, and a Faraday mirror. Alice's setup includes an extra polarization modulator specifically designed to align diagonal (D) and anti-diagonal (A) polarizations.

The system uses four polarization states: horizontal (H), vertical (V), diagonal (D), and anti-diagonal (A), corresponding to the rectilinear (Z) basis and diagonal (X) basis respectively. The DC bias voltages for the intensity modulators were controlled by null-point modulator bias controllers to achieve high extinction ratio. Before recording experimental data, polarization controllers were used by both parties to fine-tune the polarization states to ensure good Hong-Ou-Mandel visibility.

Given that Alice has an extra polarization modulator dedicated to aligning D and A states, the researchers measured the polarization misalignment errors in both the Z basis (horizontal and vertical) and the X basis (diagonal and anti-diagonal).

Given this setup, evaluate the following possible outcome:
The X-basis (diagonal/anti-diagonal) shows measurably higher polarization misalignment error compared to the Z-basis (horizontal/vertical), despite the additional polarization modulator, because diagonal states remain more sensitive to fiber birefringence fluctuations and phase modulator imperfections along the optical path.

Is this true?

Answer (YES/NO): YES